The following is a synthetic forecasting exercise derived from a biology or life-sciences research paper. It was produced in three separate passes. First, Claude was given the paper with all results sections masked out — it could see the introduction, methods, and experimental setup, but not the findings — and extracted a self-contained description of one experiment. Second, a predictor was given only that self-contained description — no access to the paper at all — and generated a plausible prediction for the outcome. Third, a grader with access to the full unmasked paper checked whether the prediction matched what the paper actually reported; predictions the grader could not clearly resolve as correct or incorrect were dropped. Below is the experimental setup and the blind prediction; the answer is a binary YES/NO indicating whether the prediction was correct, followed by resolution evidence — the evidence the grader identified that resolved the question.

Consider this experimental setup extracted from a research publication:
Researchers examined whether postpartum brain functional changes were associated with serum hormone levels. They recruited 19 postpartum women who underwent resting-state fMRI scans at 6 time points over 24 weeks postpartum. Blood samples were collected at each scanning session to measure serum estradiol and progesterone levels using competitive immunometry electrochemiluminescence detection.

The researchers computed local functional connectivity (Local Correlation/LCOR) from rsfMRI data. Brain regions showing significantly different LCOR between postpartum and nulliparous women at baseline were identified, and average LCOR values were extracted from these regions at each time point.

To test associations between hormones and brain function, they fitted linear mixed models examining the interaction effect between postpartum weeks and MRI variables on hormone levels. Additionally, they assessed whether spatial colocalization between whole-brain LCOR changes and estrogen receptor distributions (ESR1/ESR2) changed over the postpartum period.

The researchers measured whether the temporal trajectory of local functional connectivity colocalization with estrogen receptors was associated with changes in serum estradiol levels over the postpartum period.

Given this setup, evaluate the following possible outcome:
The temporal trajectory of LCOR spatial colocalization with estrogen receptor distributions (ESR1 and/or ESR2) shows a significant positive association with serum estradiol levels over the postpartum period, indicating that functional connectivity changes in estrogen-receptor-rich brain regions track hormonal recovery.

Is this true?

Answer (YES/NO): NO